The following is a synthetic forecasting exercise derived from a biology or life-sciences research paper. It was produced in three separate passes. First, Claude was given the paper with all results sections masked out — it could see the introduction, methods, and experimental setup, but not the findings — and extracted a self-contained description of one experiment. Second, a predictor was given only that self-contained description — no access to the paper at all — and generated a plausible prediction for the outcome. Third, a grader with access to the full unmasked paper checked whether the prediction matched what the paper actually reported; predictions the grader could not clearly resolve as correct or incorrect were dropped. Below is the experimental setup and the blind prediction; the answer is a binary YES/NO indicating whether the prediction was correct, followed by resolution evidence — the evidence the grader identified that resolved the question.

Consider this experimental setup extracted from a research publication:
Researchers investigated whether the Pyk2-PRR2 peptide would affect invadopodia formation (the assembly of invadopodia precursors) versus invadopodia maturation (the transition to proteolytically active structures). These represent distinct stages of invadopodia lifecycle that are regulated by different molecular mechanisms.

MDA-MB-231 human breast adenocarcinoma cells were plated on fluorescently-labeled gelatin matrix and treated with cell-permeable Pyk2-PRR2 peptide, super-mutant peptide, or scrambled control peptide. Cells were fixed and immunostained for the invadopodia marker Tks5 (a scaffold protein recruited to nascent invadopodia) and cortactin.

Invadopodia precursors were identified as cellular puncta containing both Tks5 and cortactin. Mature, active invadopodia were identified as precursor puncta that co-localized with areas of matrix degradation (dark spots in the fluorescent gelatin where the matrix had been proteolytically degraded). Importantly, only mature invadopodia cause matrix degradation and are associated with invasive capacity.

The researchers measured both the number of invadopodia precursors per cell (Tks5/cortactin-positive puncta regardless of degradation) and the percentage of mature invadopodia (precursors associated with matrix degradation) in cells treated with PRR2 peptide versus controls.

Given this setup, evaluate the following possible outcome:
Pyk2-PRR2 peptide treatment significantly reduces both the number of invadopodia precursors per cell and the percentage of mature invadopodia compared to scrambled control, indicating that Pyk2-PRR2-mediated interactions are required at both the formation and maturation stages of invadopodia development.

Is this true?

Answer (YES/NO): NO